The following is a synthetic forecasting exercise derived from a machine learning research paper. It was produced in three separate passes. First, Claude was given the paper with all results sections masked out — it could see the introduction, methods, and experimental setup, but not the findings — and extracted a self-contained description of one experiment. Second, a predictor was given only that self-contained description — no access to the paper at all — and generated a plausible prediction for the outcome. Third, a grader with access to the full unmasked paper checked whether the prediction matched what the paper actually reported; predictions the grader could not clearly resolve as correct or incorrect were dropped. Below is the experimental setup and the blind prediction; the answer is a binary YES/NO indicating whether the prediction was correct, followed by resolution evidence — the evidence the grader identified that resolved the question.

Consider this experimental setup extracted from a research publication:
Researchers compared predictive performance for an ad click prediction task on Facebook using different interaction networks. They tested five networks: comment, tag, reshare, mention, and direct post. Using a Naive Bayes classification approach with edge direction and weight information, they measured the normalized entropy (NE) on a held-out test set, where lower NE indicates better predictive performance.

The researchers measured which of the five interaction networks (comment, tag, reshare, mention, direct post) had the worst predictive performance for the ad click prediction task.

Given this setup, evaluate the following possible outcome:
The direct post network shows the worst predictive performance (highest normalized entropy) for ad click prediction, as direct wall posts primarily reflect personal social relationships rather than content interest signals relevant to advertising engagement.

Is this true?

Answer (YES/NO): NO